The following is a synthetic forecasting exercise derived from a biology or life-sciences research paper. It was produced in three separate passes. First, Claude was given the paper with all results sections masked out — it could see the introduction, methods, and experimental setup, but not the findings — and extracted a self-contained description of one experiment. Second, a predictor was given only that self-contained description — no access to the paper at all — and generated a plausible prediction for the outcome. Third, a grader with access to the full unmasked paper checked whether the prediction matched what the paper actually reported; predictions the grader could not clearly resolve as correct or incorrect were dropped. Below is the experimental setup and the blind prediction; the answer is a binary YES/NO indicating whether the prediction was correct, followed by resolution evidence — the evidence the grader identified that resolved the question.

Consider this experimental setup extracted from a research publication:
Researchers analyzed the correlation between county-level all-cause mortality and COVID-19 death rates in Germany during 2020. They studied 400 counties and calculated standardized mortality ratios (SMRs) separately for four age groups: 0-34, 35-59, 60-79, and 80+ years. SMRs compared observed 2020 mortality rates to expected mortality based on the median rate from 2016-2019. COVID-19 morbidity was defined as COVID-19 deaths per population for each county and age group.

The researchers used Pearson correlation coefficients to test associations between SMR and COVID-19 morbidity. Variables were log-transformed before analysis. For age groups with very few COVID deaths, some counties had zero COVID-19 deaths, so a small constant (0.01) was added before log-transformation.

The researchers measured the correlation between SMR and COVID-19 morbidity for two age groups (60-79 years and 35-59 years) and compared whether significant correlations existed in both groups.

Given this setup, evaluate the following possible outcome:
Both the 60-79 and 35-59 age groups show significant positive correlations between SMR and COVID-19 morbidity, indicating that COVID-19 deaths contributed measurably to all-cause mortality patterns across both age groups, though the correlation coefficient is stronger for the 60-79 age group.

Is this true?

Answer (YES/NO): NO